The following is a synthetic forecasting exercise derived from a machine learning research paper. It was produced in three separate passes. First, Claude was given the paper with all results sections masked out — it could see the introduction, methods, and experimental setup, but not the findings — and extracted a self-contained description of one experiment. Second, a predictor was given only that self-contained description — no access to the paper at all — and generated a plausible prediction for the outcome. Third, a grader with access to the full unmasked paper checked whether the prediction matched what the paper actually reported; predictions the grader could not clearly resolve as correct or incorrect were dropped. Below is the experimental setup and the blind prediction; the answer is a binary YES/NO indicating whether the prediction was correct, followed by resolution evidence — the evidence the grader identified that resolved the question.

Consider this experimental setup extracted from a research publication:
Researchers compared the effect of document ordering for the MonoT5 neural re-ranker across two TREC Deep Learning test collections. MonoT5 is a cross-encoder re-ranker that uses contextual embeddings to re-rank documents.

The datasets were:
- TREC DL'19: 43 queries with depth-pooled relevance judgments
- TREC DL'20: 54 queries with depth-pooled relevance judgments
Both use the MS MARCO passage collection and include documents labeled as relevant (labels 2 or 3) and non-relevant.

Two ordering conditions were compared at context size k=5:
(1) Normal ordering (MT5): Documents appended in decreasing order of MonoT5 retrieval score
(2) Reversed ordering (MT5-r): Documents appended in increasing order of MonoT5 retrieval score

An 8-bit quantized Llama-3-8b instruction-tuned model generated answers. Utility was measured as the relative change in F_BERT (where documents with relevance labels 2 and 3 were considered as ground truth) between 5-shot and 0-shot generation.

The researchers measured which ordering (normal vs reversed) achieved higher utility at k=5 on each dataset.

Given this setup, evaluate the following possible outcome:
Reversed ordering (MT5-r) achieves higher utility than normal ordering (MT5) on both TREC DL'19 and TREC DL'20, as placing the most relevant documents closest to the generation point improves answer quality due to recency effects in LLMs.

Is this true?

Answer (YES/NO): NO